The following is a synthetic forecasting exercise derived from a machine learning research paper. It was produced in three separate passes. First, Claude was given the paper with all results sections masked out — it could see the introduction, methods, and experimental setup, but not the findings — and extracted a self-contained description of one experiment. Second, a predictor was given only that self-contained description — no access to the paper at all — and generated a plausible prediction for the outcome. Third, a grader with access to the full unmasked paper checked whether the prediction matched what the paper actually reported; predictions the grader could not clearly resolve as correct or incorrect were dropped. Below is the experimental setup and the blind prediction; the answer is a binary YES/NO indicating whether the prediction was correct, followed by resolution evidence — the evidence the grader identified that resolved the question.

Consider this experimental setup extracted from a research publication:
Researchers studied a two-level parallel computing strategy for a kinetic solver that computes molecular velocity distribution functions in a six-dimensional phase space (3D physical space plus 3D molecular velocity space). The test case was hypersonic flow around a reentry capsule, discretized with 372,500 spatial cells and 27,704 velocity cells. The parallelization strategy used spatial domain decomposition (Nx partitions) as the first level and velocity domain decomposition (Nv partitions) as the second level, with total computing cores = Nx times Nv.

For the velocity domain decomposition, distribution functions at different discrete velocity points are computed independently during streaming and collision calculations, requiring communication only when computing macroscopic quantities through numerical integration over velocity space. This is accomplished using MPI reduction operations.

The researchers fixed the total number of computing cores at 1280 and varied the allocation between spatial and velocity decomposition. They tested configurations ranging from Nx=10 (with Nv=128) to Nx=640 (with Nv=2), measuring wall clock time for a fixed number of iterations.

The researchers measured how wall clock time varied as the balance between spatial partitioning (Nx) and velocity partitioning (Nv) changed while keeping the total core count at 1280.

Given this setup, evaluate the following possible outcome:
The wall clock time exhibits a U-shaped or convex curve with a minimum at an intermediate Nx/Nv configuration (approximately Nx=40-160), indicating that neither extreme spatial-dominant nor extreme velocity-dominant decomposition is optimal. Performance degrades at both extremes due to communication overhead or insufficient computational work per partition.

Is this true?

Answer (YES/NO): NO